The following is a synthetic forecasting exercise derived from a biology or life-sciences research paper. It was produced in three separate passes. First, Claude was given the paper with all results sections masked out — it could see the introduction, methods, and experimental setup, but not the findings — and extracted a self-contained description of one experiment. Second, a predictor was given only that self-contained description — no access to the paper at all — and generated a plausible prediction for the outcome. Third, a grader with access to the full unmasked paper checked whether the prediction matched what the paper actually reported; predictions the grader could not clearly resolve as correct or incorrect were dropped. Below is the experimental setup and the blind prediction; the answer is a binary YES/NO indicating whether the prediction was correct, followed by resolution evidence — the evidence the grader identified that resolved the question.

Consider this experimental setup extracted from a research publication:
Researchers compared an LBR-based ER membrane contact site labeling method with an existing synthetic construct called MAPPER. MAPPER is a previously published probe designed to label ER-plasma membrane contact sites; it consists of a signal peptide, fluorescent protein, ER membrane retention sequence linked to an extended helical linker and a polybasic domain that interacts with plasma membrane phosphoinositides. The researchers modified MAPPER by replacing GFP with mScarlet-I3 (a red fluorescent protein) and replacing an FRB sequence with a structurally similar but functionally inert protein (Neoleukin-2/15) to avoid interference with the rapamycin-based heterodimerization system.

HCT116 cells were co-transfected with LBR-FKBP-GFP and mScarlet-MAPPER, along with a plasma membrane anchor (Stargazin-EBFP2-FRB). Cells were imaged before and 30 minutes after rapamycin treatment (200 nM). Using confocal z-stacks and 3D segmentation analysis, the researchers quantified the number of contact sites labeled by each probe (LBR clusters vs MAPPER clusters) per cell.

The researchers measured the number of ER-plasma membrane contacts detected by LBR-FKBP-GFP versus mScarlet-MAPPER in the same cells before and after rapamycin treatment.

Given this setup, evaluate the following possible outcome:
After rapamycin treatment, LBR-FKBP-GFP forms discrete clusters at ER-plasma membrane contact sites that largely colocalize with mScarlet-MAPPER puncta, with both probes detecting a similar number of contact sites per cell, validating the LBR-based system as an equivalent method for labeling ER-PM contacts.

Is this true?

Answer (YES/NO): NO